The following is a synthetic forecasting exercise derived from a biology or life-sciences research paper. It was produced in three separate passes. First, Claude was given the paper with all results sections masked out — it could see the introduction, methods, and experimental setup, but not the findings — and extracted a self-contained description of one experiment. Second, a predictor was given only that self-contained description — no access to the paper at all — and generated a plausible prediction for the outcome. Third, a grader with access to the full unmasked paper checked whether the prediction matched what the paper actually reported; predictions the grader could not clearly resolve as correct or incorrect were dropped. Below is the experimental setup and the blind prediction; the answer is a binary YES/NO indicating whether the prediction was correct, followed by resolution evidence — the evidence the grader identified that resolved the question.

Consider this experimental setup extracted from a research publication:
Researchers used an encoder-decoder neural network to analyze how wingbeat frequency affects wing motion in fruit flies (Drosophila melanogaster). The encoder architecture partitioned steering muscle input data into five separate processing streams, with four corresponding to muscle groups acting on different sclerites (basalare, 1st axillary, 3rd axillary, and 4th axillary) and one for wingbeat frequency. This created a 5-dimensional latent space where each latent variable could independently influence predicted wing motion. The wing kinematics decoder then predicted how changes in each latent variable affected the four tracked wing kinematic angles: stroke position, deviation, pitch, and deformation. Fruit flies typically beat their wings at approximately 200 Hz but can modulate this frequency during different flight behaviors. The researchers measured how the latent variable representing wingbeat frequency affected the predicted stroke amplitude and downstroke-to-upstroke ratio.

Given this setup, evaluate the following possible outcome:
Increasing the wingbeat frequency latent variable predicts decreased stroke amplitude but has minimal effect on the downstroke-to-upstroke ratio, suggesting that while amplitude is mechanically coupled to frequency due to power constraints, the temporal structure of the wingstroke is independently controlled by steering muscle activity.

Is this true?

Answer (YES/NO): NO